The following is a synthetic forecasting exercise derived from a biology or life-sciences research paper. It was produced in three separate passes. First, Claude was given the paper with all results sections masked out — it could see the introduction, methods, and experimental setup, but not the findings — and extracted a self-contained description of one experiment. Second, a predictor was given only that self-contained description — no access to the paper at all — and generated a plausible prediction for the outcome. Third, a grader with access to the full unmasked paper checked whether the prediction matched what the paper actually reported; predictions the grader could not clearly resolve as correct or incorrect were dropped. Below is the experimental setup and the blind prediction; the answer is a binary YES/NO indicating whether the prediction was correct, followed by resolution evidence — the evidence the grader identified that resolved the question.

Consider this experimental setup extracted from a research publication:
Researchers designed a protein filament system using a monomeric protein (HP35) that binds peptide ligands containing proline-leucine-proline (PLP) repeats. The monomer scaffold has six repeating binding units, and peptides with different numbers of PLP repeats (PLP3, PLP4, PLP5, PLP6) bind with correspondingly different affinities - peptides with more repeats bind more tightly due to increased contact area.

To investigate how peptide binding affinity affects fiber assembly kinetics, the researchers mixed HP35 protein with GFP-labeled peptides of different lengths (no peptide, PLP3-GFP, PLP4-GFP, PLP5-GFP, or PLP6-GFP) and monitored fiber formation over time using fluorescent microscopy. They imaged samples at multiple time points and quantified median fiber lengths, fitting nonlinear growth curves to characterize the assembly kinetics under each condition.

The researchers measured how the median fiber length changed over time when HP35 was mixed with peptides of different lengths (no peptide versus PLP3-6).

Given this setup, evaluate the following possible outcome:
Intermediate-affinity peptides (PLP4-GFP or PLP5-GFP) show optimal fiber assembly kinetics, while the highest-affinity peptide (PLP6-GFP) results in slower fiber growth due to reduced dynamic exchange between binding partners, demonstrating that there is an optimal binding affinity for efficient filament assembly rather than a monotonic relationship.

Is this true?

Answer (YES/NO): NO